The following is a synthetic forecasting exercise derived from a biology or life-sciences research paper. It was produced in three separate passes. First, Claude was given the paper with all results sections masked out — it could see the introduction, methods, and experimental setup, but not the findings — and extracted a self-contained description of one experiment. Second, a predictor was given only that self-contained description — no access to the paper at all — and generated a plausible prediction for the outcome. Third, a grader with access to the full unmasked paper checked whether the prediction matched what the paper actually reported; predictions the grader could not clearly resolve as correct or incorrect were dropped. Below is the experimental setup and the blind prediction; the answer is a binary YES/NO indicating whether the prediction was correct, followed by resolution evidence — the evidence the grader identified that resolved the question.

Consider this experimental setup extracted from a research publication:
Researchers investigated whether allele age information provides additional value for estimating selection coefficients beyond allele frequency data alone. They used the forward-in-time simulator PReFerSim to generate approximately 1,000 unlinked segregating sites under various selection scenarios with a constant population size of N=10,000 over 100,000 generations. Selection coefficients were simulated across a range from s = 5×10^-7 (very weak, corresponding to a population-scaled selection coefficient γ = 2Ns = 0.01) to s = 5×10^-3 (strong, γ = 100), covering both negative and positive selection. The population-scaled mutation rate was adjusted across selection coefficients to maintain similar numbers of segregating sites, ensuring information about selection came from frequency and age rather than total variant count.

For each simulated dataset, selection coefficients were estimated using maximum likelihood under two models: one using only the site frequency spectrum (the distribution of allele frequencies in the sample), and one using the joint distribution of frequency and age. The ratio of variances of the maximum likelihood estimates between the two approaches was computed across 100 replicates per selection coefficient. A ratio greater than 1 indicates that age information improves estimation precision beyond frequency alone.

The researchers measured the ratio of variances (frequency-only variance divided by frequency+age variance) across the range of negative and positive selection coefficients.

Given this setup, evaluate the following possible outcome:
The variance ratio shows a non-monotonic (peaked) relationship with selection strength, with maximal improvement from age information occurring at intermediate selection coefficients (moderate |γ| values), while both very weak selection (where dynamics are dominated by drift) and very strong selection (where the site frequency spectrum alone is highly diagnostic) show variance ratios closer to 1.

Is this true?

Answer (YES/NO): NO